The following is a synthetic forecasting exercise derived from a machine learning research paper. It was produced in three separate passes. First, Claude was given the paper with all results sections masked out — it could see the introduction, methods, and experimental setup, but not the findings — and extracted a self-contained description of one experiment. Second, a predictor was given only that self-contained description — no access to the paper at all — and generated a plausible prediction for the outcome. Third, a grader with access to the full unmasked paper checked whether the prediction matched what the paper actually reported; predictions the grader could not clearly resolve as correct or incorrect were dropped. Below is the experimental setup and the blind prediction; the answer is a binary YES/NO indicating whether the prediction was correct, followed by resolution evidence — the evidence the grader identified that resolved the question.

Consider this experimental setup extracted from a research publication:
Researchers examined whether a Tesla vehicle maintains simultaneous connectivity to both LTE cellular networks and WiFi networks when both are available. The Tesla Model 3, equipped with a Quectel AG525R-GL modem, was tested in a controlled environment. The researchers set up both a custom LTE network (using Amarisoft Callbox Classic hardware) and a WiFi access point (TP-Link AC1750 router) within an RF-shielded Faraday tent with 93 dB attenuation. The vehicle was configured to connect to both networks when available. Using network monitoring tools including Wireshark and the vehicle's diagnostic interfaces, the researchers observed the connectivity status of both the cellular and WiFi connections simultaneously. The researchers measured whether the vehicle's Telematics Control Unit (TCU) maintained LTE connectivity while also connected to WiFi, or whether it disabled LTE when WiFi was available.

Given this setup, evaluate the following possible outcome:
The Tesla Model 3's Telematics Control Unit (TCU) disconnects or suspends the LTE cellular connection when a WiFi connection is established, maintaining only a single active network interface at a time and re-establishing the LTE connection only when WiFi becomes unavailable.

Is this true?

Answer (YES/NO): NO